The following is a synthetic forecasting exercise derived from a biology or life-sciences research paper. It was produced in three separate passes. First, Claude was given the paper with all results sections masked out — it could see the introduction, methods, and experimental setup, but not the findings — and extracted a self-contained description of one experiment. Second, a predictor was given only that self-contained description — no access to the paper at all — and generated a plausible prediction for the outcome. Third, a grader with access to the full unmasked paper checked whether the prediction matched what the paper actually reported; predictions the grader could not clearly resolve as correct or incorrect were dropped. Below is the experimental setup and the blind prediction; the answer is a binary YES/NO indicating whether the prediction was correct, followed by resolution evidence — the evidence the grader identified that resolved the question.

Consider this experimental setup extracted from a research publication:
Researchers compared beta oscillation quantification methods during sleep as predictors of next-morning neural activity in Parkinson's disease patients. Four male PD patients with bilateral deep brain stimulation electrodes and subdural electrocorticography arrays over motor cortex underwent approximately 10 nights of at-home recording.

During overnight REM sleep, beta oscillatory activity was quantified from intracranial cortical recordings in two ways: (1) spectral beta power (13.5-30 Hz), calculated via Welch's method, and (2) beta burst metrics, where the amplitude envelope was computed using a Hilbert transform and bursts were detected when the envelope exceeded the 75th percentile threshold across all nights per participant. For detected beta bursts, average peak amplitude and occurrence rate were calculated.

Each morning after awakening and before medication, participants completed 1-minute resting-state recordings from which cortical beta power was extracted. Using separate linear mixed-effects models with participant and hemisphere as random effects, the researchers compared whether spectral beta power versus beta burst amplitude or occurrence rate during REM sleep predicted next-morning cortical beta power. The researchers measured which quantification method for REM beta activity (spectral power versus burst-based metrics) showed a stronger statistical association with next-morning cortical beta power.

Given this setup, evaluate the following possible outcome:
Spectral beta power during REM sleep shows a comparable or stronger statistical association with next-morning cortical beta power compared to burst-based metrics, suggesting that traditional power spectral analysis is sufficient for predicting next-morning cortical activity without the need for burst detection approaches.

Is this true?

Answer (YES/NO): NO